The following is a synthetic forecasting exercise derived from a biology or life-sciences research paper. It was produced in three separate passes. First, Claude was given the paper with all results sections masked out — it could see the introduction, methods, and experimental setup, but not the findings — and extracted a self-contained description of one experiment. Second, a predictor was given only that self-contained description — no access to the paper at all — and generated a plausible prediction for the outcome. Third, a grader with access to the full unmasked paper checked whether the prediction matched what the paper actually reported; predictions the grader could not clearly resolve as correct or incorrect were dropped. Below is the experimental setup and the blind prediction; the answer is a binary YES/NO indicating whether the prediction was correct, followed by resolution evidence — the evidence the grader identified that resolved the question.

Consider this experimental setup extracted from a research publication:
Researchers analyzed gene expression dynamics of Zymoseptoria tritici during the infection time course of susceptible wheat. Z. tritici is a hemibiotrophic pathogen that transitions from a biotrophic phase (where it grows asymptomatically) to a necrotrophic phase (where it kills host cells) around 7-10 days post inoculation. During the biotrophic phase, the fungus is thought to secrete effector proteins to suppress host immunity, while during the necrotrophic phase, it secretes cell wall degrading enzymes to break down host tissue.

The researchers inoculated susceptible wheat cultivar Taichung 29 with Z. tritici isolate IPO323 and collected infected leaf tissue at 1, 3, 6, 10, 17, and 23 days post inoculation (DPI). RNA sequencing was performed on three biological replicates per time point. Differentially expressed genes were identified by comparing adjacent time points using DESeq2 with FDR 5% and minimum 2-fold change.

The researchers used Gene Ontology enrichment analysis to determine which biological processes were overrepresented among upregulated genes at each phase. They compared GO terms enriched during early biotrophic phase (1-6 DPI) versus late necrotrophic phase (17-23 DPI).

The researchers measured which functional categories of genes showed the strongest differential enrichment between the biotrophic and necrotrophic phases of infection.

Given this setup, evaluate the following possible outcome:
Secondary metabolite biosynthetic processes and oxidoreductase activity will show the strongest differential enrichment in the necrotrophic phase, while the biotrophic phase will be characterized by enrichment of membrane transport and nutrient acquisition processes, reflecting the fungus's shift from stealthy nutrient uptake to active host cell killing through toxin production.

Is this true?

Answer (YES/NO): NO